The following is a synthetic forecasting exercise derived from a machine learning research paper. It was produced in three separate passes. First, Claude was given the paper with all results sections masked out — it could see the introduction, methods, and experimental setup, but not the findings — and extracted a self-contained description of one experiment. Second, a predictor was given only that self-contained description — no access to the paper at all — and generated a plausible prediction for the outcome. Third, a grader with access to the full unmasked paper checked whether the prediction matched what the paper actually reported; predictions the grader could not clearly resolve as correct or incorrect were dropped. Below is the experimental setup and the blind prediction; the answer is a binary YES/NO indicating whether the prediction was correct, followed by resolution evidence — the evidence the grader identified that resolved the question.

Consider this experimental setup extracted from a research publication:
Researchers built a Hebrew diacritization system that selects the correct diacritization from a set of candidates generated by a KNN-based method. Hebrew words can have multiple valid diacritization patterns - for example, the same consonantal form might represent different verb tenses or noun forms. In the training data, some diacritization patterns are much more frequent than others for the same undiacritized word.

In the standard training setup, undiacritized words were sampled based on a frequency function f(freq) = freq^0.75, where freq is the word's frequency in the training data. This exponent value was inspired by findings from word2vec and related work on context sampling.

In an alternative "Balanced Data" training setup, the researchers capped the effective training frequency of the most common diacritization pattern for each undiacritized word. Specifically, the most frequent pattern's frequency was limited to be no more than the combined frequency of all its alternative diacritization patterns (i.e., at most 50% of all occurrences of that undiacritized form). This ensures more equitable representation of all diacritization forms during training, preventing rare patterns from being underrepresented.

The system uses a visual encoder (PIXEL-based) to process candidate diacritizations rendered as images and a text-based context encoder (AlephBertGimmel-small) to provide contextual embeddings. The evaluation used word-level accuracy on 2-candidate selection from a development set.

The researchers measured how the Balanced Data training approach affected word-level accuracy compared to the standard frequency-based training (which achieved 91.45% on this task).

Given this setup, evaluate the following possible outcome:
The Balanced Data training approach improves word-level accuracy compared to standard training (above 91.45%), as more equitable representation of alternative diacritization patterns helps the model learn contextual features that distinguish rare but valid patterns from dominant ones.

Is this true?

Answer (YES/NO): NO